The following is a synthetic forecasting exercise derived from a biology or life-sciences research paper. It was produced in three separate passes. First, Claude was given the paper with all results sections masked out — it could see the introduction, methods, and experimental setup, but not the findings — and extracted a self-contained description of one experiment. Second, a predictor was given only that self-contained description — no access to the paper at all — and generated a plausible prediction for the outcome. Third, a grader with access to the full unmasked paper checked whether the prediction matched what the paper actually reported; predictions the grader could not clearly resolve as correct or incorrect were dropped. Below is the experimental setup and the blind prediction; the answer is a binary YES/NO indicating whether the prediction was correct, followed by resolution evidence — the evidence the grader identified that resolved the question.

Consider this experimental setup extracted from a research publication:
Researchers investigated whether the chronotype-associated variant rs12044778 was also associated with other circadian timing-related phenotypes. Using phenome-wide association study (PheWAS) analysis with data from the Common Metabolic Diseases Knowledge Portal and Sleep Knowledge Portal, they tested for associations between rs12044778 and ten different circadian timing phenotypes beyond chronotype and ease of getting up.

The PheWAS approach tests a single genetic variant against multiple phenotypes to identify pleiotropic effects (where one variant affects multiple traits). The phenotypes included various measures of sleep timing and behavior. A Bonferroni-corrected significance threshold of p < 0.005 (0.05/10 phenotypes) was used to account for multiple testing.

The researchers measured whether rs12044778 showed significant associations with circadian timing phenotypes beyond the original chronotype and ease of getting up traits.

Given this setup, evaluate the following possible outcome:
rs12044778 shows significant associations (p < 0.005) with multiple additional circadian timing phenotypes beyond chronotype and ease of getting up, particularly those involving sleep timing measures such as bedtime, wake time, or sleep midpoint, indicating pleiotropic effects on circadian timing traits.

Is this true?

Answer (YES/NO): NO